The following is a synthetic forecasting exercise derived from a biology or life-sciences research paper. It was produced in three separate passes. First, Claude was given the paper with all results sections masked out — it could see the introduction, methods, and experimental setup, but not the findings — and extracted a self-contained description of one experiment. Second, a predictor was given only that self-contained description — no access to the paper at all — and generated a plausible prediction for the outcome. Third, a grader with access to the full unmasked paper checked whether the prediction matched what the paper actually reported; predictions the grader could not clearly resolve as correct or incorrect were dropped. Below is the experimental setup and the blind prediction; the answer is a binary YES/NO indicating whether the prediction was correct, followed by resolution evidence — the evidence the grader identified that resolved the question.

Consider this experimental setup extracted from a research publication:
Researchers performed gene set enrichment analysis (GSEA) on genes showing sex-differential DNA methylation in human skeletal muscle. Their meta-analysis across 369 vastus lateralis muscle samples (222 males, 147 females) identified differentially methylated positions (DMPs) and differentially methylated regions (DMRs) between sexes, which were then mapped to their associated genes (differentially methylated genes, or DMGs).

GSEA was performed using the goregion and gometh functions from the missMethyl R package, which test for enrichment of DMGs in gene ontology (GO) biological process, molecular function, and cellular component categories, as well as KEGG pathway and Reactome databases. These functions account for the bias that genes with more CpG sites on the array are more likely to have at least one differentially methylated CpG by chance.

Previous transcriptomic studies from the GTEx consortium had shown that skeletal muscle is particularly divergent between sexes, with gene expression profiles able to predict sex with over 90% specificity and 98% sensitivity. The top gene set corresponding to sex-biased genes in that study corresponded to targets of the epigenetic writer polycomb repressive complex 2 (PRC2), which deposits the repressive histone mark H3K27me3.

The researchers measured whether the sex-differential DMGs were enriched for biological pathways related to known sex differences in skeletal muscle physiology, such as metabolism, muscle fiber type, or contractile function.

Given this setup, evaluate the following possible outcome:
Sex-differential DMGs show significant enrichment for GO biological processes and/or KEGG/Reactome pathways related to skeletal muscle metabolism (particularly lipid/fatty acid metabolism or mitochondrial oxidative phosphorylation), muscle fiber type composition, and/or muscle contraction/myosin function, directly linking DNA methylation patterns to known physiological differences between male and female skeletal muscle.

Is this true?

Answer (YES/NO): NO